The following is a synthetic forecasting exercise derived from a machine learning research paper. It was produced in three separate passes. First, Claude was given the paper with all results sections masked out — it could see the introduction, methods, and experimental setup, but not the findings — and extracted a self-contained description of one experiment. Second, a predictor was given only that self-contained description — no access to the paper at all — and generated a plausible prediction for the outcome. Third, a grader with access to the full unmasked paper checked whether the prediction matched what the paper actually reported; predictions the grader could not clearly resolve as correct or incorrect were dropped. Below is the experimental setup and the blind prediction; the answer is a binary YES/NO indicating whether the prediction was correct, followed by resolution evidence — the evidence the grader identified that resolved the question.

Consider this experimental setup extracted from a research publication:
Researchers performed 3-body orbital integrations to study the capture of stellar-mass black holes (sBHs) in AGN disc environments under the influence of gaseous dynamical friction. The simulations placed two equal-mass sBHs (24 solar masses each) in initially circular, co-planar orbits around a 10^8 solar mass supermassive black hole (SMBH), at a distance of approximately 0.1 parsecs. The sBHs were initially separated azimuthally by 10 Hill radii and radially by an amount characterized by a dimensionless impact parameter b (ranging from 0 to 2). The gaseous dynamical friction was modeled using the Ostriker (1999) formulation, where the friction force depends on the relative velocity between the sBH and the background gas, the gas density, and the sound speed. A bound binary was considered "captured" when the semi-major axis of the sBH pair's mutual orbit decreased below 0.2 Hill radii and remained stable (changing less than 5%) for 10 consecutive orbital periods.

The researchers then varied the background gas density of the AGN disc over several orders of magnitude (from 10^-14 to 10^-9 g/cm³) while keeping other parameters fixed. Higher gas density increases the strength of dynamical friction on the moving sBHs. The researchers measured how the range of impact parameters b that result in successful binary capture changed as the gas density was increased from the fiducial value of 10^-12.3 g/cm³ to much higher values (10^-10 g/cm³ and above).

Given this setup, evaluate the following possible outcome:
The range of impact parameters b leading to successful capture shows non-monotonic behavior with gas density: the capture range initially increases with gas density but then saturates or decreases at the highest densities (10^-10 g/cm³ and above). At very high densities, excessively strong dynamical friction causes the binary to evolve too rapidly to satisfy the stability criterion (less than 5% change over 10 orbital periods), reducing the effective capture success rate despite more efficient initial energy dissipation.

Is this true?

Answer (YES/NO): NO